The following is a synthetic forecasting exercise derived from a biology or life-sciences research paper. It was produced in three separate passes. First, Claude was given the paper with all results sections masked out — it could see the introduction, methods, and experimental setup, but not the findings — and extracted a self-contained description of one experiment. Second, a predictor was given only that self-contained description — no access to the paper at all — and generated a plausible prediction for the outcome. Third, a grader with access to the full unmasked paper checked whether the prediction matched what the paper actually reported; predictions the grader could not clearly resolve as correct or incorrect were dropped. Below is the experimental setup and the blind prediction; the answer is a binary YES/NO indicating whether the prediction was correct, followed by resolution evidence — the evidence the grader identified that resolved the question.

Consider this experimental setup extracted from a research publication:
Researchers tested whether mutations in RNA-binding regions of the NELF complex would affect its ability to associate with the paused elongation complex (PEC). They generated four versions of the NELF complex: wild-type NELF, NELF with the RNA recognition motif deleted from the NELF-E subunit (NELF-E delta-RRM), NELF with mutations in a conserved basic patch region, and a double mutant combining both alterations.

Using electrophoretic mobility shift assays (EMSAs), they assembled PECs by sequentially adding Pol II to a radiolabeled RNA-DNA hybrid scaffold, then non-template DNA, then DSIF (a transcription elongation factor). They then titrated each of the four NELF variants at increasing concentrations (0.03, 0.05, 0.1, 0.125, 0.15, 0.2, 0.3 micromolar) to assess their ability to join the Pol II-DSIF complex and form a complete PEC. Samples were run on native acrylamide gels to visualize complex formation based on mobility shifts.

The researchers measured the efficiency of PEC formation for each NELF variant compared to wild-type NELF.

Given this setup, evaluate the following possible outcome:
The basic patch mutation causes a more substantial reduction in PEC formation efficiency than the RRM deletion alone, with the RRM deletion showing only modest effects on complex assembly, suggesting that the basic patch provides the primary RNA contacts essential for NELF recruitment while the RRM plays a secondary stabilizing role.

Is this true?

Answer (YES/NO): NO